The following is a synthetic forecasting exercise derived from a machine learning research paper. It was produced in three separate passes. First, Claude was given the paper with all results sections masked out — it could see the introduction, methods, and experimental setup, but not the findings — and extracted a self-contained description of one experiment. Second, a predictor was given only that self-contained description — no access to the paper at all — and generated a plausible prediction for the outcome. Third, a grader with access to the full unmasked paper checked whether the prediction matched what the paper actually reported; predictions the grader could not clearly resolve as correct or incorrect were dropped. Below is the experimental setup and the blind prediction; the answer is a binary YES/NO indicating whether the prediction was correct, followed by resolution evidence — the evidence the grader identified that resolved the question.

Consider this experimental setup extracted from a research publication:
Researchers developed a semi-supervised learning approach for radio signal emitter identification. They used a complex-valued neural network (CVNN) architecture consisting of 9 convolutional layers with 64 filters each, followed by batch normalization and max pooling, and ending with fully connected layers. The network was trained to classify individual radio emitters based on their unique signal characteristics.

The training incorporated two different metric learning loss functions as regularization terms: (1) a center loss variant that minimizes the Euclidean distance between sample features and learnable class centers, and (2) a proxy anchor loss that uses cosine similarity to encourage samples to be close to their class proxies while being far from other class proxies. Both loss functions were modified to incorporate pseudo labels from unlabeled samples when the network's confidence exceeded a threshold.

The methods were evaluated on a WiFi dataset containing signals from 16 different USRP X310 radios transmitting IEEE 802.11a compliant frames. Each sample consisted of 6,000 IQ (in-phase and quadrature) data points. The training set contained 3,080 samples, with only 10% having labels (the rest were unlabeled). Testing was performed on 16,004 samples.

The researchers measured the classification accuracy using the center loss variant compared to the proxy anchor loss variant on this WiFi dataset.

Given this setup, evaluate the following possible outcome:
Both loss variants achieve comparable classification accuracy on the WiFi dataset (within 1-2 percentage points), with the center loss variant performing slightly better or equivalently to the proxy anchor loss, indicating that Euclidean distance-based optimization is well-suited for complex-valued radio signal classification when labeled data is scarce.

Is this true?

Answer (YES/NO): NO